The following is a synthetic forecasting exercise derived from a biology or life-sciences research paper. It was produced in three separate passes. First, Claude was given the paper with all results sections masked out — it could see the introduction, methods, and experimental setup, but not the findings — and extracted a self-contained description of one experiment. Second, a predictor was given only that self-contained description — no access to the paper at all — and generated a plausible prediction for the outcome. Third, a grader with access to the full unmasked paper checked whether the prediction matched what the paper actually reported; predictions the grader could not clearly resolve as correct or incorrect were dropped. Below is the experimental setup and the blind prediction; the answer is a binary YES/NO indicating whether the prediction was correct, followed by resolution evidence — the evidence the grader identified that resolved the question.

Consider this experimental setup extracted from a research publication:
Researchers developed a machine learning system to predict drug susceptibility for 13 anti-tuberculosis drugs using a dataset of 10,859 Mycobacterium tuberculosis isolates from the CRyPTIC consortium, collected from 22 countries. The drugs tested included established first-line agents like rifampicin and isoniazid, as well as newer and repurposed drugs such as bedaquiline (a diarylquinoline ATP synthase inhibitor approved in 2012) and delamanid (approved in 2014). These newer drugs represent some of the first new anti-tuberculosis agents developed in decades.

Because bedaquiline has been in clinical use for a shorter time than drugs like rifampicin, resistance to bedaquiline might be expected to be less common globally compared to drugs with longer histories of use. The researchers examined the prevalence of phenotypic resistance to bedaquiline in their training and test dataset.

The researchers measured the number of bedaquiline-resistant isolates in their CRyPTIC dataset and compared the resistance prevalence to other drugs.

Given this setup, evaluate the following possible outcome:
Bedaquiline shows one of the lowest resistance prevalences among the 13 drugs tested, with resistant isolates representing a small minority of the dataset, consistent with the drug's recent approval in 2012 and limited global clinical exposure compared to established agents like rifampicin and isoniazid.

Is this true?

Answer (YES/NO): YES